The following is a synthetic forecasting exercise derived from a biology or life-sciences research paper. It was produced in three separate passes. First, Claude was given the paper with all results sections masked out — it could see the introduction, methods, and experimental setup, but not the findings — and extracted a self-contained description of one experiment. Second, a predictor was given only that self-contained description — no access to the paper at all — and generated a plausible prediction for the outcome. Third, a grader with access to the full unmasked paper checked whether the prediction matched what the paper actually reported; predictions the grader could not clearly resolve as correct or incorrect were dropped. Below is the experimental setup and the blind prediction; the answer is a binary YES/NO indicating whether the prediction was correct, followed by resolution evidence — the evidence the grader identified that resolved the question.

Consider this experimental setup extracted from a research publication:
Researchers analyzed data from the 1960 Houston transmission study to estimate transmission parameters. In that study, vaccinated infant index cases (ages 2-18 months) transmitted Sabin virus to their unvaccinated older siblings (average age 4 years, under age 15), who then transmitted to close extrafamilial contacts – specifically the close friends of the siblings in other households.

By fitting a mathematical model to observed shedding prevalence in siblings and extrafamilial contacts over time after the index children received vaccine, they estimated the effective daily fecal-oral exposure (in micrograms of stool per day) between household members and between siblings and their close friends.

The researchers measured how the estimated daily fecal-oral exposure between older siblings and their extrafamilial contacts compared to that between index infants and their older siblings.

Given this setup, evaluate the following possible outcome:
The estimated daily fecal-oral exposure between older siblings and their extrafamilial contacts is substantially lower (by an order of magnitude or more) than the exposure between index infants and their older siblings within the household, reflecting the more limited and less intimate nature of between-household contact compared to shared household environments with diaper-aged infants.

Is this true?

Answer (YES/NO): NO